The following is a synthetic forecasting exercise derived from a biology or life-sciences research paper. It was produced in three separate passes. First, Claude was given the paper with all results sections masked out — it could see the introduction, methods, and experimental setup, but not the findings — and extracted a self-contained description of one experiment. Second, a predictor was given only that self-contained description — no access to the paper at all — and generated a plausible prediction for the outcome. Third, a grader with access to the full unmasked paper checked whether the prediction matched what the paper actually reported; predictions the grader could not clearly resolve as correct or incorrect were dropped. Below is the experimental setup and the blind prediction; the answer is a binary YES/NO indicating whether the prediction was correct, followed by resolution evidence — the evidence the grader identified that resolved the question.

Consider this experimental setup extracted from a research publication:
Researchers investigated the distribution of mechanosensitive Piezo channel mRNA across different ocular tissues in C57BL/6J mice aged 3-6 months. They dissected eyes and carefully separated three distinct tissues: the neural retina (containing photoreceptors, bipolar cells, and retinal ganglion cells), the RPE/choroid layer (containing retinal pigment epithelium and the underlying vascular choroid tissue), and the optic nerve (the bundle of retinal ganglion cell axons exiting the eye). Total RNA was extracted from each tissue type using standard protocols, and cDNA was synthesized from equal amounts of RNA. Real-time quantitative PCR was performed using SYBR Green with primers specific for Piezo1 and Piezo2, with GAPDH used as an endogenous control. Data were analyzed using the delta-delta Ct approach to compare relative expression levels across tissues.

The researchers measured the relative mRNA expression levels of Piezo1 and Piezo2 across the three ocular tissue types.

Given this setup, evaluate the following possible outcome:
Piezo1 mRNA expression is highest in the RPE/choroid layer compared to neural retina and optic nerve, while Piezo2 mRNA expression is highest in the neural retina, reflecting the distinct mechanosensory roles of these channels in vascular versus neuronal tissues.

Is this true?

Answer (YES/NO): NO